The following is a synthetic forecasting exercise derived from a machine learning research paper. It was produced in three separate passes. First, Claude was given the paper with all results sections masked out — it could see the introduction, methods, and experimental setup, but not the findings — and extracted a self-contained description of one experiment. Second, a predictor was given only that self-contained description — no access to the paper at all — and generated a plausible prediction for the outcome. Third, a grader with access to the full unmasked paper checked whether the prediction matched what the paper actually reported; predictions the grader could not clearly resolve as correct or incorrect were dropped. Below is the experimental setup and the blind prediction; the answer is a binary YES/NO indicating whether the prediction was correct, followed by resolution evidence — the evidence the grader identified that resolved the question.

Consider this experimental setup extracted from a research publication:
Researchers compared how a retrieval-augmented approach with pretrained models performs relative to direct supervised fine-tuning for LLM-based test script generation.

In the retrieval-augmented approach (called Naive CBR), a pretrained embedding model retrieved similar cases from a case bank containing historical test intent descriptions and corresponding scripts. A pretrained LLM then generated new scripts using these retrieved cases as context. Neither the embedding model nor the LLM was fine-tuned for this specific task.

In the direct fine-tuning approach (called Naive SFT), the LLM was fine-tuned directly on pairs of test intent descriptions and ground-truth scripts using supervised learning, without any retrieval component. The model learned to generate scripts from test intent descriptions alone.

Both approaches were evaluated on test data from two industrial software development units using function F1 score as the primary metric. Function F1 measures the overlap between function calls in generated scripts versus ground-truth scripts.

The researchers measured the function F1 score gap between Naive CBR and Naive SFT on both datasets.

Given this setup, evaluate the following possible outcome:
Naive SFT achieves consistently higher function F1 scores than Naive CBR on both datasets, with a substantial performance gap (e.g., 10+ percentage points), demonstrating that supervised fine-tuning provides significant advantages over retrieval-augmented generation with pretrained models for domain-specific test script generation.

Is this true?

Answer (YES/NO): NO